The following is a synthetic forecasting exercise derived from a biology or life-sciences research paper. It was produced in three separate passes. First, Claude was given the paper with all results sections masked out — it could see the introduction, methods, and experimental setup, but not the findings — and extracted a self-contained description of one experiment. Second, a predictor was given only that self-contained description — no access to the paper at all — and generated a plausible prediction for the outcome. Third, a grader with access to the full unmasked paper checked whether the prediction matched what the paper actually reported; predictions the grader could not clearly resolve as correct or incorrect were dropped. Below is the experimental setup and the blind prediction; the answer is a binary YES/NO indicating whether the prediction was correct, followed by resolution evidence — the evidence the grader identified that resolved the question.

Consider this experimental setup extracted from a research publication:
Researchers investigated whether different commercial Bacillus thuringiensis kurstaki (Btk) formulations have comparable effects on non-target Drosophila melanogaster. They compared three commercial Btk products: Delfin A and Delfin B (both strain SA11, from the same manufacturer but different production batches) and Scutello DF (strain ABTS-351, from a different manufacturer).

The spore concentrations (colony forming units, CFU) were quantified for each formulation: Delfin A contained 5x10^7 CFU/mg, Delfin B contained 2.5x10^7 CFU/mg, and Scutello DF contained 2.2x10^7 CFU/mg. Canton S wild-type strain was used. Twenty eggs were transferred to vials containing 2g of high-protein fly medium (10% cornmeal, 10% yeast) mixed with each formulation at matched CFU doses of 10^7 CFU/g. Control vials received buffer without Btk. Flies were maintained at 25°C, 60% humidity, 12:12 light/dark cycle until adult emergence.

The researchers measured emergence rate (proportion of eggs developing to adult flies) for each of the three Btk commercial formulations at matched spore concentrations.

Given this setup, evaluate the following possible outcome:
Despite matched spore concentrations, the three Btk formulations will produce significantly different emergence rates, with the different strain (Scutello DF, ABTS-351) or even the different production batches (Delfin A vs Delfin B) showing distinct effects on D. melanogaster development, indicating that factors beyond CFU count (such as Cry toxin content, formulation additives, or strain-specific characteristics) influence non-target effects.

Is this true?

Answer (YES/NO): YES